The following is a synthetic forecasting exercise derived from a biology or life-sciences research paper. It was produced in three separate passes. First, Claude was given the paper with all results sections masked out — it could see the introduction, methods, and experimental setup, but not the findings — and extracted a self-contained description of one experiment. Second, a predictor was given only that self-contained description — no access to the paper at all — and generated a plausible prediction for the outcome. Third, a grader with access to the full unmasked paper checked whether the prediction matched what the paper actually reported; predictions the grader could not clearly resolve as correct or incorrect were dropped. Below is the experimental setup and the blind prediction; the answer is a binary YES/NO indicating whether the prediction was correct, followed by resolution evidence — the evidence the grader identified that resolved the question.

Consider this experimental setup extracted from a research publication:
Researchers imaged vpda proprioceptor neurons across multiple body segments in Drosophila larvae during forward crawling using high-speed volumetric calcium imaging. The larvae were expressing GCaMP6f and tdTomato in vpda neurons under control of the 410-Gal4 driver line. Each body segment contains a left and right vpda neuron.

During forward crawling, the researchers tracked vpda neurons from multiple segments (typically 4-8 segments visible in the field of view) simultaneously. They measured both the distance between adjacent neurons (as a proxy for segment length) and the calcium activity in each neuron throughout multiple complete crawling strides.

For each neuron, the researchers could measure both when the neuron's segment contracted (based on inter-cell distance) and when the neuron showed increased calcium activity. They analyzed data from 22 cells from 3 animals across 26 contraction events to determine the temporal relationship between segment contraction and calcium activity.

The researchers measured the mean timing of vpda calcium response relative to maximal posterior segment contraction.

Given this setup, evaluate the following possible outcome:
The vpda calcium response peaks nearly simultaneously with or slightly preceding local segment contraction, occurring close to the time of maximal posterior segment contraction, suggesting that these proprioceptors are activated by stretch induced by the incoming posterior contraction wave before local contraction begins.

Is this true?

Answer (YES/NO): NO